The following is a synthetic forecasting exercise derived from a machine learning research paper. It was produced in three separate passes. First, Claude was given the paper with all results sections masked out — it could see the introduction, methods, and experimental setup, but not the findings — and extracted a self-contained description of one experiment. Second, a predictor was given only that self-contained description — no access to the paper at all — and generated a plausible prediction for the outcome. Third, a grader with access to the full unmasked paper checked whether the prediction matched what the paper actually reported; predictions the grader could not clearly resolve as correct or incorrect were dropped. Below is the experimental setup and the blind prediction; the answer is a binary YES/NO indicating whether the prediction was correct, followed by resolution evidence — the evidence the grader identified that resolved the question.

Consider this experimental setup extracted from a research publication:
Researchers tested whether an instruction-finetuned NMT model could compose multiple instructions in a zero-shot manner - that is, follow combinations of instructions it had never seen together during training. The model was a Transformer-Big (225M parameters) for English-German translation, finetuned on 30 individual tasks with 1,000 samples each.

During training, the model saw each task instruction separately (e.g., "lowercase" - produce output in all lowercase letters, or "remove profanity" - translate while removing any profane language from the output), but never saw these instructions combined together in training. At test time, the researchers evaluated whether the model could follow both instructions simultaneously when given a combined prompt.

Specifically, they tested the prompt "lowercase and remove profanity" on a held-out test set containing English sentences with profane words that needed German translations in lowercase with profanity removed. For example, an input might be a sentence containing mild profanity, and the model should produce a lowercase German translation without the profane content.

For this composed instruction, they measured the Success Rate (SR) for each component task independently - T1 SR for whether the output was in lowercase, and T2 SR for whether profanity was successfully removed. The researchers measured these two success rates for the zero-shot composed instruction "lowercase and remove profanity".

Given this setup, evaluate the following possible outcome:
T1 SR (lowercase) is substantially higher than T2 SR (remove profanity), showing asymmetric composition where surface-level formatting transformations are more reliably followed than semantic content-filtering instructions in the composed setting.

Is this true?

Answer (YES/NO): YES